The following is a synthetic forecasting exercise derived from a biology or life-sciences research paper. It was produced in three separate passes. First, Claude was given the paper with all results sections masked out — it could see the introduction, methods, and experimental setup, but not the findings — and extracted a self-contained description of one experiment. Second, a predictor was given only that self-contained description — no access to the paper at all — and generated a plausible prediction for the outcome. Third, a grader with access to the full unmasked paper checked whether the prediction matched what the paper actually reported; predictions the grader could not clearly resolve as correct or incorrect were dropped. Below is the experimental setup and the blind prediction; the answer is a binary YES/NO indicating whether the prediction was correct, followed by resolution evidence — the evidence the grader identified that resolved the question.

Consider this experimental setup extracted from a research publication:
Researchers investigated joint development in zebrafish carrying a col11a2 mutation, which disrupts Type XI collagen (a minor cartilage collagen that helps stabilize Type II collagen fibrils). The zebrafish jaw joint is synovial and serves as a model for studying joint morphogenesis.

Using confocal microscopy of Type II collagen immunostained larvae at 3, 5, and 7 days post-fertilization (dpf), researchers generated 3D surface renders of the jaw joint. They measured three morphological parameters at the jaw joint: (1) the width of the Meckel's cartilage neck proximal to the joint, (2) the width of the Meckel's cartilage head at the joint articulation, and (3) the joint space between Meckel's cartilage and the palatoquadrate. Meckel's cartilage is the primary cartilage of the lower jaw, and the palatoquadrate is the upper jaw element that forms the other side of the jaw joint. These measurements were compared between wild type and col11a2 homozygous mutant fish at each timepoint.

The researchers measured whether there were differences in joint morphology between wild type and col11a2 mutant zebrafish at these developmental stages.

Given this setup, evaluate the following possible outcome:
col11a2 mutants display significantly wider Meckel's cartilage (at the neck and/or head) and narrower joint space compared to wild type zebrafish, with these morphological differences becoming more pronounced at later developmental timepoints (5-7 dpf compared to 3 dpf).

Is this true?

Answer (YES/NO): YES